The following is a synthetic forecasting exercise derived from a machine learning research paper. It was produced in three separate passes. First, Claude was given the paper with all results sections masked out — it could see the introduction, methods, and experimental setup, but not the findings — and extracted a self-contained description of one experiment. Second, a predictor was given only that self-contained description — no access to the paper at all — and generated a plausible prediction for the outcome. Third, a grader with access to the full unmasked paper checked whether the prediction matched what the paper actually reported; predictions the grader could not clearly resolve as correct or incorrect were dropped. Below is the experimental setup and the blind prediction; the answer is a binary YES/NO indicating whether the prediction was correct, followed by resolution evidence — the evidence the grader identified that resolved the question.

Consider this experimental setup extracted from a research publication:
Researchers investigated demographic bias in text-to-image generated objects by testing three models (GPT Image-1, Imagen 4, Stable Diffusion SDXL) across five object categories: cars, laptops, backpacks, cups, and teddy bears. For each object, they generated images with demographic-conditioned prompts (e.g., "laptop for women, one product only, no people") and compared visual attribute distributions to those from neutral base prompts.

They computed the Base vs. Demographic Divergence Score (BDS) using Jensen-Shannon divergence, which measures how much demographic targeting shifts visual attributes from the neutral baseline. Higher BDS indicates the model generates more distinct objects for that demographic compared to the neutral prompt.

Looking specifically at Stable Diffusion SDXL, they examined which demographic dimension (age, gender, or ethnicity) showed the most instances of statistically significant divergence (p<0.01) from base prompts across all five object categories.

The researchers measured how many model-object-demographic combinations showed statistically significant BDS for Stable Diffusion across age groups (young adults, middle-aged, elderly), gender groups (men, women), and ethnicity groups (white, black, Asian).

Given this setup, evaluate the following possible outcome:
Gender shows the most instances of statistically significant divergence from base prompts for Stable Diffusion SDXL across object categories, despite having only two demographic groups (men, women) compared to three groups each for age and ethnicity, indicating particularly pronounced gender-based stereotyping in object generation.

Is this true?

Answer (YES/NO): NO